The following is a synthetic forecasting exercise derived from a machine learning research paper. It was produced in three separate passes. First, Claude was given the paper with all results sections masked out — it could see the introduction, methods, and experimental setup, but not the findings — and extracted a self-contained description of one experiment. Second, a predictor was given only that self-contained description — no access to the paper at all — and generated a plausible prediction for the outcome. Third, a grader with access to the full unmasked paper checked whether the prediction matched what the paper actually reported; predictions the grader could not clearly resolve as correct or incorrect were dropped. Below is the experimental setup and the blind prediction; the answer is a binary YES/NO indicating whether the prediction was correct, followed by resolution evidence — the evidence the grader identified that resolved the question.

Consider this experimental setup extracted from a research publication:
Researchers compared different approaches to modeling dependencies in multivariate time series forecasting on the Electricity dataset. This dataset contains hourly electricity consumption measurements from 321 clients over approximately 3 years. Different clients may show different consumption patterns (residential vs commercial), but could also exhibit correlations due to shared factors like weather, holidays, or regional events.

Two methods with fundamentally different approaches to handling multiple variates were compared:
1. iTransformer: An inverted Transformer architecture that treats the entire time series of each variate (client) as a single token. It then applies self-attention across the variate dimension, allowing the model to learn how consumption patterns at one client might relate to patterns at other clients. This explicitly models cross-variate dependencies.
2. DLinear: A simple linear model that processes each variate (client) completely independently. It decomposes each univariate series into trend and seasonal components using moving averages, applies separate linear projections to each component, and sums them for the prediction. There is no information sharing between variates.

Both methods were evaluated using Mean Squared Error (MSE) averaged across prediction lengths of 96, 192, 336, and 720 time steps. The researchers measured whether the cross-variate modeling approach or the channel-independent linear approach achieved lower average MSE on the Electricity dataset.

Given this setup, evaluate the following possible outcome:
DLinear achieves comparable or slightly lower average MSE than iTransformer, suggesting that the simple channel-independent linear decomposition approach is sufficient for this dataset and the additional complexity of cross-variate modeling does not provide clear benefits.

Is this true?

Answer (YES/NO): NO